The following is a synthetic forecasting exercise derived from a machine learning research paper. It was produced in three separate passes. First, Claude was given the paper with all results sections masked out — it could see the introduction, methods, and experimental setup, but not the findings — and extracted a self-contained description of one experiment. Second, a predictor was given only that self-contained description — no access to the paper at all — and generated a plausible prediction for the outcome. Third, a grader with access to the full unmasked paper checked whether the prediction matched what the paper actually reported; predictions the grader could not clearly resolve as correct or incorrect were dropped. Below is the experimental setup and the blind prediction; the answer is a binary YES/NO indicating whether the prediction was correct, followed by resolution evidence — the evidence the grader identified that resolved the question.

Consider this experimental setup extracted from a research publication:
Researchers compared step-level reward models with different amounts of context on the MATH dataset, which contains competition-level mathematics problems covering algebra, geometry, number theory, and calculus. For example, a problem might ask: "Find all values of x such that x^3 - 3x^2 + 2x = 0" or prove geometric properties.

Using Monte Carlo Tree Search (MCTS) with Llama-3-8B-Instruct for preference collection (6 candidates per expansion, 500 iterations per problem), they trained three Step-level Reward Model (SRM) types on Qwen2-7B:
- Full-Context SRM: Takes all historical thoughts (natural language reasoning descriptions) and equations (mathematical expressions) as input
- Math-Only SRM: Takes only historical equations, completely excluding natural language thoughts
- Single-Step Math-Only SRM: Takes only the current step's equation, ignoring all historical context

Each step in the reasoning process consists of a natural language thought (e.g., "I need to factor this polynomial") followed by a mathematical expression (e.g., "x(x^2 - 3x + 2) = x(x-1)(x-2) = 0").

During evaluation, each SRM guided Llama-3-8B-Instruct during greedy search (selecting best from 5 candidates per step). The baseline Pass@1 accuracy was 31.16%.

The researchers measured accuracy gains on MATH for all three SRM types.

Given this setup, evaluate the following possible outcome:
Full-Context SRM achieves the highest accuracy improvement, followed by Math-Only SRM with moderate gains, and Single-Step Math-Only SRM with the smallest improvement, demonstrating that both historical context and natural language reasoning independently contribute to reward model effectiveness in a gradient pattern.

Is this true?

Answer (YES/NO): NO